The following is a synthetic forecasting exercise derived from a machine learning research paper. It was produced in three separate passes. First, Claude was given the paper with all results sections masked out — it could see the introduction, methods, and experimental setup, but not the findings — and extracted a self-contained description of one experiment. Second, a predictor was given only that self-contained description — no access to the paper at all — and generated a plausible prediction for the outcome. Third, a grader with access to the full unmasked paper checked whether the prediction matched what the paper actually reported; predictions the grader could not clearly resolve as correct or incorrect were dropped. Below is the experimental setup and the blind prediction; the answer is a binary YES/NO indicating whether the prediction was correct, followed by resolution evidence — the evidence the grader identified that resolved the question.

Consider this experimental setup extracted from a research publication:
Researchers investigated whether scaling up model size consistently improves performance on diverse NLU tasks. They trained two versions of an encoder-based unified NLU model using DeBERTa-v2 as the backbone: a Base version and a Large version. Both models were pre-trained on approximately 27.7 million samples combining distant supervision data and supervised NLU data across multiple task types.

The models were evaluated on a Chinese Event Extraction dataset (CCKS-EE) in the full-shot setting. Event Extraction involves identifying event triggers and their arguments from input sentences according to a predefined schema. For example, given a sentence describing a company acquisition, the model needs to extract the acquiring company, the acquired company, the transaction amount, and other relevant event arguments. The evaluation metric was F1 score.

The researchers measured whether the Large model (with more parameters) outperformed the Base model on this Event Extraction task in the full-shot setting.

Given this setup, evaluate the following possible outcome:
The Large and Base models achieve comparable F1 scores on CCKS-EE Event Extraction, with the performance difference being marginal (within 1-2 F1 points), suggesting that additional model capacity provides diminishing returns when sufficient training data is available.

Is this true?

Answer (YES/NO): NO